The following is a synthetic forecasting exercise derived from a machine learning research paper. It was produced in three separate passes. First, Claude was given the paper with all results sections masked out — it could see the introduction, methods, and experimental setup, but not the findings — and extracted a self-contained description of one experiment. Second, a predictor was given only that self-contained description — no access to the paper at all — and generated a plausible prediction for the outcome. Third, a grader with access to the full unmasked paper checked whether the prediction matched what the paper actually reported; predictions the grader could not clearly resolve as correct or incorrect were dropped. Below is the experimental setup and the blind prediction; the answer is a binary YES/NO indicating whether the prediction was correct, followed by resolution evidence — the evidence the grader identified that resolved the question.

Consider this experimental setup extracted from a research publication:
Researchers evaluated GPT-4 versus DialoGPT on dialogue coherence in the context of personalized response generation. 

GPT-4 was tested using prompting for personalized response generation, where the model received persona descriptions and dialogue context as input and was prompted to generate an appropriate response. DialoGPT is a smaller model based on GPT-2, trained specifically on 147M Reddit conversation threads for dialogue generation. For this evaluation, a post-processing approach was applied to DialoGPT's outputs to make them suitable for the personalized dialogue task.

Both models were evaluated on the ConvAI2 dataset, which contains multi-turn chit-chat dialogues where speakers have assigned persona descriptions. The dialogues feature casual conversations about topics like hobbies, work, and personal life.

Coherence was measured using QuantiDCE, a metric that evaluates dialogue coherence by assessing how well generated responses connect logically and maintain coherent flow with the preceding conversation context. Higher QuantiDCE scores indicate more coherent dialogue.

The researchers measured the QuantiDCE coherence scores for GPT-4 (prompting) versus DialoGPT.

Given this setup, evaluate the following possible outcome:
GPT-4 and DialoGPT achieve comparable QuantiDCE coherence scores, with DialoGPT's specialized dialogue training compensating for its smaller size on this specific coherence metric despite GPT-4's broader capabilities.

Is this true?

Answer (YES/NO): YES